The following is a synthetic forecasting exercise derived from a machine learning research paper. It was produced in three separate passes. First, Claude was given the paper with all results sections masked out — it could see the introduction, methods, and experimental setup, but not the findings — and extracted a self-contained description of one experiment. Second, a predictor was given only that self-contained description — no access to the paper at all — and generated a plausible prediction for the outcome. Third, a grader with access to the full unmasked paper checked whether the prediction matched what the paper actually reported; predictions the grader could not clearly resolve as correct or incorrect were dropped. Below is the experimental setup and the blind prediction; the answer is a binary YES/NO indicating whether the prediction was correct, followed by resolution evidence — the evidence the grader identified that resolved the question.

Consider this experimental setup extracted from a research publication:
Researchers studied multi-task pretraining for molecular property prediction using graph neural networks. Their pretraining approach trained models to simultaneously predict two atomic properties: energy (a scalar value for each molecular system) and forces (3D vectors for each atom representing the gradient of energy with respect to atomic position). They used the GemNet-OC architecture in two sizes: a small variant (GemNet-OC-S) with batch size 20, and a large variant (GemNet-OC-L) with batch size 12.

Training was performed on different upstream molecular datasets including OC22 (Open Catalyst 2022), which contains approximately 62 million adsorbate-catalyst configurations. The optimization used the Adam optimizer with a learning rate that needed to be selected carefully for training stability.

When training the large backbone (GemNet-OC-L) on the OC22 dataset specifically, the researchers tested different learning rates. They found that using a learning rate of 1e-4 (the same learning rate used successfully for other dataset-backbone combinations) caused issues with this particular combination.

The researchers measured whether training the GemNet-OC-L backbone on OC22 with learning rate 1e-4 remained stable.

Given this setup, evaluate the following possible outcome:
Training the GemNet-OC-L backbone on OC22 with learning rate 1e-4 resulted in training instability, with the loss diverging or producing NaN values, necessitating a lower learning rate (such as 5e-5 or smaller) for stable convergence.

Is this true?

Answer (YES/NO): YES